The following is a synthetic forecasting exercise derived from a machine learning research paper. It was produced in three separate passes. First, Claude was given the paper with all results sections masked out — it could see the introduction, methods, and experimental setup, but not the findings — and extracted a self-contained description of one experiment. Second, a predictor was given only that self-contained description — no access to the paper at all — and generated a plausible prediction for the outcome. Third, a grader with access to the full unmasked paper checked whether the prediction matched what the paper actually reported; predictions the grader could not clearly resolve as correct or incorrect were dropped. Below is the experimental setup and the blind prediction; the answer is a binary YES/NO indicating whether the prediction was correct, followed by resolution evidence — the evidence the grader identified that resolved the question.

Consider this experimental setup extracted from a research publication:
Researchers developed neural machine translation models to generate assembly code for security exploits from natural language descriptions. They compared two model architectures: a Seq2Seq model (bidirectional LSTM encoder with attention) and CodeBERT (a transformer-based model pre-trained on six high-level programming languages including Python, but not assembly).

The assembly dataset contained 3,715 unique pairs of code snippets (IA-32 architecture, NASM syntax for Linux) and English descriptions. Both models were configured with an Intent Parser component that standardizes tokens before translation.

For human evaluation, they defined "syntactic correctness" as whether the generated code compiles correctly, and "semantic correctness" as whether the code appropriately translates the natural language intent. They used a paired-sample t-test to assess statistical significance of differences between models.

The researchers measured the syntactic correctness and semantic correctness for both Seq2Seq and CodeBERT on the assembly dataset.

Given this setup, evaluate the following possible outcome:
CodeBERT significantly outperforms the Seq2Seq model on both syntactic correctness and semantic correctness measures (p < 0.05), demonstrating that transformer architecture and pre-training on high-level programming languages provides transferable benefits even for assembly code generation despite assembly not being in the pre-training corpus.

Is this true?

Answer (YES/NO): NO